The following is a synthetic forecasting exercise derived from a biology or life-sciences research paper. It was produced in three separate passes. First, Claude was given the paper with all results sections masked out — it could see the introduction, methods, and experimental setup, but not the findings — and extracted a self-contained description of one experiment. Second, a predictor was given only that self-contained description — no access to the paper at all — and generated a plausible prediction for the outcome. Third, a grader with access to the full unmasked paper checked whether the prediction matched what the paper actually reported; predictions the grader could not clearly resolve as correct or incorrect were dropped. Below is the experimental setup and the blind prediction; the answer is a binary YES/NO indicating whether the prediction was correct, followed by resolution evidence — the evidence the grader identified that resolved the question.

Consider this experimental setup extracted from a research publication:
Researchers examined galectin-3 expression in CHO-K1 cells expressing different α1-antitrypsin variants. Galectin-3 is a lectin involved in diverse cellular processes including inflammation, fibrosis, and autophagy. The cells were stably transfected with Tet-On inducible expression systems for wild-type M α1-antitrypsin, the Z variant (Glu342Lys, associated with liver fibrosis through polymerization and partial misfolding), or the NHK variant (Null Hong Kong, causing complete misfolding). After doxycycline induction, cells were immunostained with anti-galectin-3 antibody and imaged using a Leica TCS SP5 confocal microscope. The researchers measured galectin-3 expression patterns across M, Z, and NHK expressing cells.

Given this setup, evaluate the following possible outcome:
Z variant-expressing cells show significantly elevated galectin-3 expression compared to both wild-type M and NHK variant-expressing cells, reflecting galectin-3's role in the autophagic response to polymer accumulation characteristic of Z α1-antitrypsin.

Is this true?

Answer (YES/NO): NO